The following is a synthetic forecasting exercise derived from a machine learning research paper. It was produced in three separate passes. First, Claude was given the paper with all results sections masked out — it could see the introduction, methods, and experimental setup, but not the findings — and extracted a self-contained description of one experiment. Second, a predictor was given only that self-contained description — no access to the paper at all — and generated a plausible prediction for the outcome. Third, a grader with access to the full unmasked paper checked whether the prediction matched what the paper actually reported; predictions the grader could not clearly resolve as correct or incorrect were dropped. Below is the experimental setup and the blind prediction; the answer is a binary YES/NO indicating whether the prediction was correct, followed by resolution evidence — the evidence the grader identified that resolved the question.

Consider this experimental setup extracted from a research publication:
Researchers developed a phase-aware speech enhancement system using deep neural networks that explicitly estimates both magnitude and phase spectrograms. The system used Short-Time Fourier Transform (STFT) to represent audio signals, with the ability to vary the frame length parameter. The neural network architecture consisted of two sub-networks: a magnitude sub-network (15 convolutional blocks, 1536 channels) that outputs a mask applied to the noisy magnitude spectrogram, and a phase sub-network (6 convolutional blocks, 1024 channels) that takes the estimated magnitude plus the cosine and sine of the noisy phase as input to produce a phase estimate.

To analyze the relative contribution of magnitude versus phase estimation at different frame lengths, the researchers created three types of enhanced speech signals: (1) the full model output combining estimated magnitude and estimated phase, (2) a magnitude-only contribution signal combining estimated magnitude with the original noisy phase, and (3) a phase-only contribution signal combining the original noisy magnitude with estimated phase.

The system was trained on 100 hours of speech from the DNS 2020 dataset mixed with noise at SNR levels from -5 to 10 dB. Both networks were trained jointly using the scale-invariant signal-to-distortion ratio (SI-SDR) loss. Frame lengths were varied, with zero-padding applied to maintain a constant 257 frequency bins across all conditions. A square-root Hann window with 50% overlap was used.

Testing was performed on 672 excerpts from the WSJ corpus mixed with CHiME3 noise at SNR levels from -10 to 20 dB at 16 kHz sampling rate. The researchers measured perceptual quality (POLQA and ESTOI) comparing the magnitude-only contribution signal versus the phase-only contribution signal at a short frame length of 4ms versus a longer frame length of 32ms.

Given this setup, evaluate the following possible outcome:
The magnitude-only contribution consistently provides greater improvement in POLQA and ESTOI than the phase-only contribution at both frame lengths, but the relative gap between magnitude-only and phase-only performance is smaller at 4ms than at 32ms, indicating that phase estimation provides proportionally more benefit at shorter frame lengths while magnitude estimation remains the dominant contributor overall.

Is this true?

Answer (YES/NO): NO